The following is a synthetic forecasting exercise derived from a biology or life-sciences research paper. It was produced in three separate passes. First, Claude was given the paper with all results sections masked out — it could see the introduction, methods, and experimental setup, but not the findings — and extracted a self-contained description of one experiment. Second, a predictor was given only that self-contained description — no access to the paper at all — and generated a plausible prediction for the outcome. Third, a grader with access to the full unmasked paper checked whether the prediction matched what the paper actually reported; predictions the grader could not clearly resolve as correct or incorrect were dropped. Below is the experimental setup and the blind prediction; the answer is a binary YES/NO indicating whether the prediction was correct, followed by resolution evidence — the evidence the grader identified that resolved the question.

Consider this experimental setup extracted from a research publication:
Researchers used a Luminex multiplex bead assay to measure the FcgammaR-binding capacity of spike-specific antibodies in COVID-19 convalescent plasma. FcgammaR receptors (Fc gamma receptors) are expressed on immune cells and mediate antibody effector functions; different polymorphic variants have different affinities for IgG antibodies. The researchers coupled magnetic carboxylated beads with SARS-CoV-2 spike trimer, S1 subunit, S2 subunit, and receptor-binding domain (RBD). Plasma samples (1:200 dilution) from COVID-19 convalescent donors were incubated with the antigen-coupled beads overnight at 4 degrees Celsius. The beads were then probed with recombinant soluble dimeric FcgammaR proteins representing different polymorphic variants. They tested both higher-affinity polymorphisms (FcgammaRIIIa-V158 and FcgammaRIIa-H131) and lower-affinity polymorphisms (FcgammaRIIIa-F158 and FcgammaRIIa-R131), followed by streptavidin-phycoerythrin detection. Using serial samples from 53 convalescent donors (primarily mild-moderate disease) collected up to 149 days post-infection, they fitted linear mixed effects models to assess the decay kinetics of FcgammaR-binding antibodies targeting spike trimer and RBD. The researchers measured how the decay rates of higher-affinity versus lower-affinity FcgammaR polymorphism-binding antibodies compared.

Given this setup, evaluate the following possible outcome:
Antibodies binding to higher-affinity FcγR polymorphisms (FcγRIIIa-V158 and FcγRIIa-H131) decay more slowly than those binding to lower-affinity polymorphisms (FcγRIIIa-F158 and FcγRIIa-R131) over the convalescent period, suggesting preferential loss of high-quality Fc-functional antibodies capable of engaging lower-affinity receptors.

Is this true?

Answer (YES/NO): NO